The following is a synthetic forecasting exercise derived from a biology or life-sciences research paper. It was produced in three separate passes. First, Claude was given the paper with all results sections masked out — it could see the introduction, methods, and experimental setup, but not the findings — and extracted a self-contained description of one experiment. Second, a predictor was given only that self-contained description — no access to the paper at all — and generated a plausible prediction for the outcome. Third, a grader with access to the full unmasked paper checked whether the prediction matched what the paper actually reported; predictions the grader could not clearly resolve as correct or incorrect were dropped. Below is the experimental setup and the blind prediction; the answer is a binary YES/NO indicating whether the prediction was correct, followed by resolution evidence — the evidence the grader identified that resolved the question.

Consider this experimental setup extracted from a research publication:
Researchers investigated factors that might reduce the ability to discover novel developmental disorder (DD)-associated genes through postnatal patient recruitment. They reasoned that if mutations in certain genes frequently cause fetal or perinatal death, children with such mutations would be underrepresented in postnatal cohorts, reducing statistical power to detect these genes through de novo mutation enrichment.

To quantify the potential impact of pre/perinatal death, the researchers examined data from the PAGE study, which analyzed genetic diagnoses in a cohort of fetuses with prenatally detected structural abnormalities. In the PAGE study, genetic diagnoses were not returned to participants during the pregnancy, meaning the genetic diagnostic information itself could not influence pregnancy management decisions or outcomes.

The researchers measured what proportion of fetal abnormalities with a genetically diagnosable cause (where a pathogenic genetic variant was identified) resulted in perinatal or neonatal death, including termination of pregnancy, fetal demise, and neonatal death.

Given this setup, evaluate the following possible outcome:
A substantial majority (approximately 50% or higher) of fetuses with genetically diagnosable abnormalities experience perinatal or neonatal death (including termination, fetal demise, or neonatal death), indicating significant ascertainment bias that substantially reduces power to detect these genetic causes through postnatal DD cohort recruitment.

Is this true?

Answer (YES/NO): YES